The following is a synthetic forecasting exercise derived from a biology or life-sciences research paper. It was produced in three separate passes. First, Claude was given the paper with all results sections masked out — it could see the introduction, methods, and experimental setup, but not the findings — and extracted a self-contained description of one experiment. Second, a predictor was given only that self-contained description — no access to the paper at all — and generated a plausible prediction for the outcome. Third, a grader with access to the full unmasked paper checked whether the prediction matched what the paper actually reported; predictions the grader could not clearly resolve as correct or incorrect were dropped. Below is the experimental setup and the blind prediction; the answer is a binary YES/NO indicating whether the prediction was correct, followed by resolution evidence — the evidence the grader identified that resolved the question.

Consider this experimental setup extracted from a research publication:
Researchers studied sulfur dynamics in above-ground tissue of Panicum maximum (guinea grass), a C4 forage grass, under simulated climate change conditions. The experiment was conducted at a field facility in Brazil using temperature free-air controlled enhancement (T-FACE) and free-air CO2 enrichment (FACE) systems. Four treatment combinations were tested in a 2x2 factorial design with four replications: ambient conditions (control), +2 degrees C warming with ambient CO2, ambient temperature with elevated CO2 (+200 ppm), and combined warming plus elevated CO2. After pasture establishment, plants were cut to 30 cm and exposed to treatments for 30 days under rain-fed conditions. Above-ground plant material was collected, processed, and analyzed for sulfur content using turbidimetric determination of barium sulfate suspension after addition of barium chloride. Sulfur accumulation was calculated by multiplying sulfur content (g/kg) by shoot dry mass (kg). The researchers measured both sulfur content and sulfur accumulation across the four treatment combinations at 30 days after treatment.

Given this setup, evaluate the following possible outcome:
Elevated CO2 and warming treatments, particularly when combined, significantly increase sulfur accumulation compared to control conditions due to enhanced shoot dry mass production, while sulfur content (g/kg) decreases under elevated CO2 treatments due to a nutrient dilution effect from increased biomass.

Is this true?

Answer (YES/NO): NO